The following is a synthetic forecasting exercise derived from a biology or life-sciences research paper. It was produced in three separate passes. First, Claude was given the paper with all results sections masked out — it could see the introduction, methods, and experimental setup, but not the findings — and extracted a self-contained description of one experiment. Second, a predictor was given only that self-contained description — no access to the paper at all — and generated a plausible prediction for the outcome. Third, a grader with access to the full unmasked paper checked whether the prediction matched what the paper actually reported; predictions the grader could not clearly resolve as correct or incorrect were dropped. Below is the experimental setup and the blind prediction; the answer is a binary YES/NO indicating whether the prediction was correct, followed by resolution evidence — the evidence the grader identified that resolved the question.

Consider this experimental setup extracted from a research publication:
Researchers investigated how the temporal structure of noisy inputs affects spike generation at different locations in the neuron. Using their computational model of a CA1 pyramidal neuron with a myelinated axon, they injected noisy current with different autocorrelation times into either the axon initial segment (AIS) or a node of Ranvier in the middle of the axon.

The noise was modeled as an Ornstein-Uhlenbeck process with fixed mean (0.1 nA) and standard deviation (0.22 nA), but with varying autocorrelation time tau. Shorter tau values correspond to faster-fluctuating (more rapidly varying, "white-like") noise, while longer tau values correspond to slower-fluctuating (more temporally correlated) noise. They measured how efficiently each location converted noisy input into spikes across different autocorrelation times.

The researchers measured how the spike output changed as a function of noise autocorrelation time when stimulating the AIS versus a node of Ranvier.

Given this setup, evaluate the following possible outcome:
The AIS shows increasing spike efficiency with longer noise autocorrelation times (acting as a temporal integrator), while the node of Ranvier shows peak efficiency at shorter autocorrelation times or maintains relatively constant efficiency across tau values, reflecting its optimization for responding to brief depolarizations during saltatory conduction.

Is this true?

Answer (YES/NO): YES